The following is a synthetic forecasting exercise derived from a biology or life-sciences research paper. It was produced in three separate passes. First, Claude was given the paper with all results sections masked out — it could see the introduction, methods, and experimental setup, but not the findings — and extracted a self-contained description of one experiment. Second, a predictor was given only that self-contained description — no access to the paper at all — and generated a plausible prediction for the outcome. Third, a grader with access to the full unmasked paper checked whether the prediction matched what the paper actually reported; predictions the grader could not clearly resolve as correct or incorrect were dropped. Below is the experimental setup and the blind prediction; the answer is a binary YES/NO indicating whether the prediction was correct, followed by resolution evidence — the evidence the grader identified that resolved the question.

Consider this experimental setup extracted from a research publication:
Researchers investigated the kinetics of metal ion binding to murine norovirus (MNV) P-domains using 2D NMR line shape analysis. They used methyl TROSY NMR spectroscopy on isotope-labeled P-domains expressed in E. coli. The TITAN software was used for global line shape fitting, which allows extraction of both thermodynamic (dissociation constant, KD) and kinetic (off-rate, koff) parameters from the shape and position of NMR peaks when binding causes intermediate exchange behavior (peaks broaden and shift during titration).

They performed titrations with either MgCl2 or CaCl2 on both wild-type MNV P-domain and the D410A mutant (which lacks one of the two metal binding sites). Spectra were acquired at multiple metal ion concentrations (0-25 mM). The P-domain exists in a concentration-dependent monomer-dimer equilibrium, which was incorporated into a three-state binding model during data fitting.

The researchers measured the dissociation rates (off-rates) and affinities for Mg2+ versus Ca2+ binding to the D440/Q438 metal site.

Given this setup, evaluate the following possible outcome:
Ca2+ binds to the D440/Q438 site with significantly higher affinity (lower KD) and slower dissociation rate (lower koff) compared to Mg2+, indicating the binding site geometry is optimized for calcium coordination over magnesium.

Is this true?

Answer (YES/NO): NO